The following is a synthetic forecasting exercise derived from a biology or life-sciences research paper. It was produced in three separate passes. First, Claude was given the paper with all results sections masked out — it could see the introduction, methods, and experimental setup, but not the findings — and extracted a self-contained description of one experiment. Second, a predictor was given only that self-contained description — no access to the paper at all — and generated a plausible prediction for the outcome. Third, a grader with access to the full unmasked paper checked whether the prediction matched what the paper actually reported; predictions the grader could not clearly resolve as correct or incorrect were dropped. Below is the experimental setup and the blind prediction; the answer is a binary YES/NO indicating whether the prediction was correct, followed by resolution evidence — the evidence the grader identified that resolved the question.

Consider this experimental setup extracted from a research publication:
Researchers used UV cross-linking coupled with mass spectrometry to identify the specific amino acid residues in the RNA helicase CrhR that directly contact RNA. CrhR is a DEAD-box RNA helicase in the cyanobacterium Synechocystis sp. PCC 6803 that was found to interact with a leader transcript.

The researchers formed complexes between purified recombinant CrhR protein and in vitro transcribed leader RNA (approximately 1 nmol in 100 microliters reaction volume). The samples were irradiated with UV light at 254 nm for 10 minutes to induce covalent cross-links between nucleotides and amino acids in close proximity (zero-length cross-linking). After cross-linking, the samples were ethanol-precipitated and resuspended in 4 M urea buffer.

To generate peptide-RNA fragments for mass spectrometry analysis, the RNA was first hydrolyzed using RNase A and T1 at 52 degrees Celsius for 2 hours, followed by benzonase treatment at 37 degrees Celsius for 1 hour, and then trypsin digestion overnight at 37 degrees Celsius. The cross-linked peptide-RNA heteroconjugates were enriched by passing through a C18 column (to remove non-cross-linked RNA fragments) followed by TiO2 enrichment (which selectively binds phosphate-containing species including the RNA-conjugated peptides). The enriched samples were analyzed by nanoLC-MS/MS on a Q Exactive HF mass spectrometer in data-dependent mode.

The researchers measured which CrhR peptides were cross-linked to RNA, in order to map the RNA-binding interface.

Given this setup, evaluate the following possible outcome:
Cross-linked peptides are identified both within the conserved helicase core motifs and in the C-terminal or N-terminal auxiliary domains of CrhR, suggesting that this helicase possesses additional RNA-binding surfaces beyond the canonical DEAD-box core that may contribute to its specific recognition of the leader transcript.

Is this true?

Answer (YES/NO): NO